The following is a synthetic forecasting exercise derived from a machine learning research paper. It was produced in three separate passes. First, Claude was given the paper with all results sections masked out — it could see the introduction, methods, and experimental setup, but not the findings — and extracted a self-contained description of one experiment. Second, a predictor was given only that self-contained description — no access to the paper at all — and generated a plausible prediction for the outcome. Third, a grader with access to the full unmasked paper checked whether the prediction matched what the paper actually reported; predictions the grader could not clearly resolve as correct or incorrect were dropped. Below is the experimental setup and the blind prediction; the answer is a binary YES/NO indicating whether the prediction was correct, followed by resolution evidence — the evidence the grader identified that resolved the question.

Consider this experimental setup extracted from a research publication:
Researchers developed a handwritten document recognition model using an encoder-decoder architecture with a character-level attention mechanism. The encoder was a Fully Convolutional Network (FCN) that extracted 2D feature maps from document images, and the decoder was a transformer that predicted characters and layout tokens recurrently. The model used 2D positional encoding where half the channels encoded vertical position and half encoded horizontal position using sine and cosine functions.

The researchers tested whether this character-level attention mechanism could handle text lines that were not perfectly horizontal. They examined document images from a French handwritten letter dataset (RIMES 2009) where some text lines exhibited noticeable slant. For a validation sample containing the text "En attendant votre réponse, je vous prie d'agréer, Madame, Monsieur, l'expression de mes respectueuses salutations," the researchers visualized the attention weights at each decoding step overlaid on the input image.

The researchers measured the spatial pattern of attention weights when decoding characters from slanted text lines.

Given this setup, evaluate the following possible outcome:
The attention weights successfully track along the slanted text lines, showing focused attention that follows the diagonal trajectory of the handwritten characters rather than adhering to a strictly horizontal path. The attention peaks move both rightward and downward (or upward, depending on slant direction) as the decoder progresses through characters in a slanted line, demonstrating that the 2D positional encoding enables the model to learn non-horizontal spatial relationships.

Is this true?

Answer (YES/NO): YES